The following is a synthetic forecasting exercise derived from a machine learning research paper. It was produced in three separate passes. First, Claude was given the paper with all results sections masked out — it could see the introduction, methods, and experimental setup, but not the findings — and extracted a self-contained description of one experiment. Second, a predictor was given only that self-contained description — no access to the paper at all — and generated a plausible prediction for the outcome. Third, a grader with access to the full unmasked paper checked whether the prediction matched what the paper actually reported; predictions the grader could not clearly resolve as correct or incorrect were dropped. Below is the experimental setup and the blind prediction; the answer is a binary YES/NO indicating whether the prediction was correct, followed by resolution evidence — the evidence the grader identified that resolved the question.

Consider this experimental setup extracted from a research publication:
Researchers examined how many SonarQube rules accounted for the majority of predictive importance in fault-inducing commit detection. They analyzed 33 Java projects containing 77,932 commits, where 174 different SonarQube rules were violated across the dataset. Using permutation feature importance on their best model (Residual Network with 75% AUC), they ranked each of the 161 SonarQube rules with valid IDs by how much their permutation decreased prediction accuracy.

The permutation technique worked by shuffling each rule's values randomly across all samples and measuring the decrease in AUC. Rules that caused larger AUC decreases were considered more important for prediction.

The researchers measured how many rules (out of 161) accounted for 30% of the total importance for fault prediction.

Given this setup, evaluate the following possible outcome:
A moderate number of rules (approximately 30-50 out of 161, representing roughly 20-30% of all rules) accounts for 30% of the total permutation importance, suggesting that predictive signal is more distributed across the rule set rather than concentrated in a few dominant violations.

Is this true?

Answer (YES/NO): NO